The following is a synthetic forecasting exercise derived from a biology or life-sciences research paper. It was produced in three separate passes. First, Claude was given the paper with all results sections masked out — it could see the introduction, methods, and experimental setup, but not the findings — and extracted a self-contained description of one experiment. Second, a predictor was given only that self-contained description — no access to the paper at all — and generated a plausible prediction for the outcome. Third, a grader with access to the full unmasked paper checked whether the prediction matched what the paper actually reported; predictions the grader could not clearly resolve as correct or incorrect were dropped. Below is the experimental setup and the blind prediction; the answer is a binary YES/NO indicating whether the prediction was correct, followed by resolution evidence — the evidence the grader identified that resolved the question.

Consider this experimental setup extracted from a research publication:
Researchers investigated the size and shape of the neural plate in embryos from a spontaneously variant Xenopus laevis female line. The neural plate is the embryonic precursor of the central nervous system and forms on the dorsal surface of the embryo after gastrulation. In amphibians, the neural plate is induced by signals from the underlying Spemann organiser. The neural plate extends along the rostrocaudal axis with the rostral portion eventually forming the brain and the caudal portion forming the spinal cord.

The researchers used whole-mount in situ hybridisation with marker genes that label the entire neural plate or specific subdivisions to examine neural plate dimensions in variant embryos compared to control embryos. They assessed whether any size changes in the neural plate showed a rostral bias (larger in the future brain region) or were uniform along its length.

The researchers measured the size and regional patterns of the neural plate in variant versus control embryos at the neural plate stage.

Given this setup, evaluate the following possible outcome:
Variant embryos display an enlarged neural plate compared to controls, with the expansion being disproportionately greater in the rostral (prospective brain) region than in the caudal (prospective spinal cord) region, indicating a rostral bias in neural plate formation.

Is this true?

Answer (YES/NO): YES